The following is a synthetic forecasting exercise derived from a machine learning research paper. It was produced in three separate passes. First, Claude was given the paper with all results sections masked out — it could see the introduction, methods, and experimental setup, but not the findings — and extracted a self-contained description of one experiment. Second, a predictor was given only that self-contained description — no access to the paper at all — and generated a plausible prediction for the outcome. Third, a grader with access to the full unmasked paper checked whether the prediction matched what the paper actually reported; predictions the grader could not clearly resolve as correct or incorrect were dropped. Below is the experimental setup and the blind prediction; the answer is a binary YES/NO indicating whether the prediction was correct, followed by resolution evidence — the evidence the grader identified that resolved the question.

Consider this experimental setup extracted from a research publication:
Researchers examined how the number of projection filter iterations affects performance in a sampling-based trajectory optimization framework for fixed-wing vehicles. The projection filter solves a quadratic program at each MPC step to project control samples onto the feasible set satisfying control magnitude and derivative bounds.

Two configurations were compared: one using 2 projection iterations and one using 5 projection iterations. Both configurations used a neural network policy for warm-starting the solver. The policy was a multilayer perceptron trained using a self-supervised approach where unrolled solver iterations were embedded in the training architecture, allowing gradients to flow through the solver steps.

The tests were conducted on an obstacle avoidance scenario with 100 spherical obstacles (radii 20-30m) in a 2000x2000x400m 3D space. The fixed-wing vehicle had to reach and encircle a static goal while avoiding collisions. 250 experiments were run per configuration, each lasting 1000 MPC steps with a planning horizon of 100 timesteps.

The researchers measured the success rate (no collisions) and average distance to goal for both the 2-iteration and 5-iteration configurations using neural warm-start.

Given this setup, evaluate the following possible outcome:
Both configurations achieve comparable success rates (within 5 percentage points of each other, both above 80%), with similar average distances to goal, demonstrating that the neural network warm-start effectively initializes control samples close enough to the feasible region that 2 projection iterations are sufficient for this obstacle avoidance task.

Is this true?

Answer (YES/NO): YES